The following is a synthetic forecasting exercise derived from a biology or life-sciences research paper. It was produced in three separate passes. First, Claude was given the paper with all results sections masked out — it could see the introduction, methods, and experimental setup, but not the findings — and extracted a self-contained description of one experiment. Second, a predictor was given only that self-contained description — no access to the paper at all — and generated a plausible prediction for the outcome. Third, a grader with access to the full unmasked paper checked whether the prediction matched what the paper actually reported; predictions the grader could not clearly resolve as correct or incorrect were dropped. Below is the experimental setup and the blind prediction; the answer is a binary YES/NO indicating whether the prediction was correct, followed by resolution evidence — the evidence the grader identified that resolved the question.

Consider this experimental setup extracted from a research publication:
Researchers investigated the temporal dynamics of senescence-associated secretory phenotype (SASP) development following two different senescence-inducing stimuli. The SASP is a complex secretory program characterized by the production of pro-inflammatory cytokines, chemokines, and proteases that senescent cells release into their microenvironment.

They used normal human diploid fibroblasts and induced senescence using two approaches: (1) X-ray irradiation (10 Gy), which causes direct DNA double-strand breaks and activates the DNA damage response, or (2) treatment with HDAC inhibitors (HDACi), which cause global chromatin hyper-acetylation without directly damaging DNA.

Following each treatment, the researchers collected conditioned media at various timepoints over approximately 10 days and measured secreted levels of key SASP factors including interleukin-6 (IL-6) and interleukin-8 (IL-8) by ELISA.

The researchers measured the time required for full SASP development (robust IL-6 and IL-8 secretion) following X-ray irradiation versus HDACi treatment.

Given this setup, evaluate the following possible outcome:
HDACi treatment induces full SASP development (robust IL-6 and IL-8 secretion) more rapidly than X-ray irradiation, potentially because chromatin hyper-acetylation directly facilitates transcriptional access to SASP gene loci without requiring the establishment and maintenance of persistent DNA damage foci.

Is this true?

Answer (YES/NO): YES